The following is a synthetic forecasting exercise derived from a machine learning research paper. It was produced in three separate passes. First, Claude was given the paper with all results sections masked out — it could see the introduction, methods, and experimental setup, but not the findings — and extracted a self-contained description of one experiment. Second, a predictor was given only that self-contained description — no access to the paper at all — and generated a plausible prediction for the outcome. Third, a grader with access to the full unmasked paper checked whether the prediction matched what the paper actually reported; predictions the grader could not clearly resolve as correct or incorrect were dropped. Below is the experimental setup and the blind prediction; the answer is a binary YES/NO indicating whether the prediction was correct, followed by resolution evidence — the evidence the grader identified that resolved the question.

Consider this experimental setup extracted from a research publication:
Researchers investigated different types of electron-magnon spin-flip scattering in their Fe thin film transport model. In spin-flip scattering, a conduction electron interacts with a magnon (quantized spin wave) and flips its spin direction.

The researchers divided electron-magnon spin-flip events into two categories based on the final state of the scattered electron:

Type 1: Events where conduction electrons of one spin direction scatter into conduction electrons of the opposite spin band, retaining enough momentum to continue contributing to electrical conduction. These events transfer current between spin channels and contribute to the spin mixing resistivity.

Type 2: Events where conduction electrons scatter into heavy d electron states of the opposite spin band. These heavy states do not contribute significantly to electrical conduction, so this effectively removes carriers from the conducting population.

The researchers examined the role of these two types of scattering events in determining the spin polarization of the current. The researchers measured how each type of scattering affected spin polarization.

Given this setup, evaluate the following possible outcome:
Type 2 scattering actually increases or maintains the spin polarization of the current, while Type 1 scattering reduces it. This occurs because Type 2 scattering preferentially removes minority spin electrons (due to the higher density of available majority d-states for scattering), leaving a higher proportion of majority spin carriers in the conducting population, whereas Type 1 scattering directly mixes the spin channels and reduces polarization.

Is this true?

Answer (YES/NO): YES